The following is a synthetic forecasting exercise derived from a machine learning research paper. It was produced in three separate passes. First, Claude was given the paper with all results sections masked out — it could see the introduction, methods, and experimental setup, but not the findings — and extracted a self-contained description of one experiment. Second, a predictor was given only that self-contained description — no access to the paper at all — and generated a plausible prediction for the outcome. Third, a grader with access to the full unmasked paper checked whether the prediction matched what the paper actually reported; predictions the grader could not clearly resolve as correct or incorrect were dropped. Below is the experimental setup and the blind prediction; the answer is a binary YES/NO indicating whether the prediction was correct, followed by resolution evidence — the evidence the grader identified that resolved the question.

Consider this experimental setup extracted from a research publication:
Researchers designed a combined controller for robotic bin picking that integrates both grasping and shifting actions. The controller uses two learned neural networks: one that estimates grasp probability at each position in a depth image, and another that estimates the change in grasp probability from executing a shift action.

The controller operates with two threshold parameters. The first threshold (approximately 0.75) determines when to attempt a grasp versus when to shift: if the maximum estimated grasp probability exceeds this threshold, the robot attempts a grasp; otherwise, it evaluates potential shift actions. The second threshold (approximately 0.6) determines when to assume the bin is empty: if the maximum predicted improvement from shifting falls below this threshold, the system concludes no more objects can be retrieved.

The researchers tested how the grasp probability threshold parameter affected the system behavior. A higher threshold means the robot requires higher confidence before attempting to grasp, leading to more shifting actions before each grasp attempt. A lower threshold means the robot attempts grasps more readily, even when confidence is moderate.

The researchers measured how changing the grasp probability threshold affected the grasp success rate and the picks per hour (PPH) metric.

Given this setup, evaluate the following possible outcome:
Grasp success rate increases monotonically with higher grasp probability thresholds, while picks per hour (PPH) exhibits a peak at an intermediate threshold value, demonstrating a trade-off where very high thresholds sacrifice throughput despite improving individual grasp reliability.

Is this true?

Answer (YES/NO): YES